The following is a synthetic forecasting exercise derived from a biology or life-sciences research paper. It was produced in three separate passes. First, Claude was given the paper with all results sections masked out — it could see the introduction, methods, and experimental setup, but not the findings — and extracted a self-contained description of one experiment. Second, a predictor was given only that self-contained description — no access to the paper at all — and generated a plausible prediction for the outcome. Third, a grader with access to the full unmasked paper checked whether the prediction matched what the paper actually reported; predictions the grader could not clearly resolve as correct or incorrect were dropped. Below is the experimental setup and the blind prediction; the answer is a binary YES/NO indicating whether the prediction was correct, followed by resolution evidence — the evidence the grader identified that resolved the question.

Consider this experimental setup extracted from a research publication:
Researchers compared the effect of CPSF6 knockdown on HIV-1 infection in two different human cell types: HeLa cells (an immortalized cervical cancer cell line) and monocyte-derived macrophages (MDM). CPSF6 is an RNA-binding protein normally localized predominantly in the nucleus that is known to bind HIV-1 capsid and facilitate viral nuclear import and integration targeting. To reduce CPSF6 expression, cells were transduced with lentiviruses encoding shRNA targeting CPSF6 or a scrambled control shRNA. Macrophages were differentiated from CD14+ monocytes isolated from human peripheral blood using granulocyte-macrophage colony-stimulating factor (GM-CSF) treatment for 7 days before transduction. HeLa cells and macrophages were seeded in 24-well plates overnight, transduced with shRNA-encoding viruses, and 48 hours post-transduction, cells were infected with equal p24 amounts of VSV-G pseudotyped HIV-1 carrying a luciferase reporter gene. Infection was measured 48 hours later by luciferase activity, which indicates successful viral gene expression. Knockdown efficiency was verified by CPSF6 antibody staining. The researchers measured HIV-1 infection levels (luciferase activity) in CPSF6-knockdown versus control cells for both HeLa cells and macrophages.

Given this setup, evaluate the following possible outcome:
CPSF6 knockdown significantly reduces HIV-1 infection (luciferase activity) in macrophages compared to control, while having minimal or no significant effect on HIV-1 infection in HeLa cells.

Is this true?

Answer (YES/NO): NO